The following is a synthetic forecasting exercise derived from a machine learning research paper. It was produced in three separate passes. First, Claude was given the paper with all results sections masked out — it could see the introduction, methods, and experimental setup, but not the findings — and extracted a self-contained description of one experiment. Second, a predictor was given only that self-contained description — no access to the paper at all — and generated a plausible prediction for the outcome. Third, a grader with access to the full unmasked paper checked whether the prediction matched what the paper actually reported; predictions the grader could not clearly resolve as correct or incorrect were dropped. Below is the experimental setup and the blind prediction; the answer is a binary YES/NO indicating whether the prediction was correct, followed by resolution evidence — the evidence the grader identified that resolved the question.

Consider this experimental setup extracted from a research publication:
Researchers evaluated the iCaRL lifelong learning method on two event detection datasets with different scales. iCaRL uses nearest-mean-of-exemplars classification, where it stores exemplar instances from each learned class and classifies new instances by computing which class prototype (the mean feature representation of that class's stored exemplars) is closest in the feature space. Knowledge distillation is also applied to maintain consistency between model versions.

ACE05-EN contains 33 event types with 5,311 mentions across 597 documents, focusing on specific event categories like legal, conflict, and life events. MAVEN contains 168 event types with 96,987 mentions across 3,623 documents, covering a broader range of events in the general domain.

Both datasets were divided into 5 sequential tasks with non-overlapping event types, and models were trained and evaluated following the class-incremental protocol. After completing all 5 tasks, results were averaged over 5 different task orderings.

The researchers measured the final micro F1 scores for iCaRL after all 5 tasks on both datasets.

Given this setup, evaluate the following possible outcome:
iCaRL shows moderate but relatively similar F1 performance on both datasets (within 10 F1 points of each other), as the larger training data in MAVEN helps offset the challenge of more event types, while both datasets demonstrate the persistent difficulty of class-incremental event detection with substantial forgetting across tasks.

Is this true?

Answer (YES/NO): NO